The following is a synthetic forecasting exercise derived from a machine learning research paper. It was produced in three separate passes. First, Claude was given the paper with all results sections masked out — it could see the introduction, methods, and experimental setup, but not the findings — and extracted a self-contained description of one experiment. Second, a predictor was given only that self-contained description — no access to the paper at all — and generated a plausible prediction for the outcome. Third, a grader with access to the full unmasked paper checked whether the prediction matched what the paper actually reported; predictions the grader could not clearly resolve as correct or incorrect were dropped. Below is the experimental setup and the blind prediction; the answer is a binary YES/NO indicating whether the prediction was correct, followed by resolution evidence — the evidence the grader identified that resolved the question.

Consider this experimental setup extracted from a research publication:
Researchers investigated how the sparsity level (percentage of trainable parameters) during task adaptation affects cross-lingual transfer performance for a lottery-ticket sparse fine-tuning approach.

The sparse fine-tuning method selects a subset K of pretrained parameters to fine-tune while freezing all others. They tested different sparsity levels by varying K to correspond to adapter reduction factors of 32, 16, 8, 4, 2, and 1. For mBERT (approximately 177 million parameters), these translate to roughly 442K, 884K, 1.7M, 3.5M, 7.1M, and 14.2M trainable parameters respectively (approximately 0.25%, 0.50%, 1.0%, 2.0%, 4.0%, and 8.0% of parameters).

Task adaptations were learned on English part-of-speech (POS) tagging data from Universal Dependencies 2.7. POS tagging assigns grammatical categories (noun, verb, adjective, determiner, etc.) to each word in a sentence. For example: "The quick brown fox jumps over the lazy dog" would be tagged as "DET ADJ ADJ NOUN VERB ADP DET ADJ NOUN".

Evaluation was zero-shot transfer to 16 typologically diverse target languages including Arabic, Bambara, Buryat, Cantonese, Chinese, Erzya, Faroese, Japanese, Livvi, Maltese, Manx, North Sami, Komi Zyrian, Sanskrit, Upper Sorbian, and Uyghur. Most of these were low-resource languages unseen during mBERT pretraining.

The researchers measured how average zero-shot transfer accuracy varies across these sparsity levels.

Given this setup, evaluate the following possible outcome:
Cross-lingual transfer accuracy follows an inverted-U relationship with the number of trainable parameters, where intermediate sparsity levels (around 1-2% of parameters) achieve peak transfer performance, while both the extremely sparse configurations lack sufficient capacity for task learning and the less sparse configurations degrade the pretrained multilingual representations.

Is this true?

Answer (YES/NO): NO